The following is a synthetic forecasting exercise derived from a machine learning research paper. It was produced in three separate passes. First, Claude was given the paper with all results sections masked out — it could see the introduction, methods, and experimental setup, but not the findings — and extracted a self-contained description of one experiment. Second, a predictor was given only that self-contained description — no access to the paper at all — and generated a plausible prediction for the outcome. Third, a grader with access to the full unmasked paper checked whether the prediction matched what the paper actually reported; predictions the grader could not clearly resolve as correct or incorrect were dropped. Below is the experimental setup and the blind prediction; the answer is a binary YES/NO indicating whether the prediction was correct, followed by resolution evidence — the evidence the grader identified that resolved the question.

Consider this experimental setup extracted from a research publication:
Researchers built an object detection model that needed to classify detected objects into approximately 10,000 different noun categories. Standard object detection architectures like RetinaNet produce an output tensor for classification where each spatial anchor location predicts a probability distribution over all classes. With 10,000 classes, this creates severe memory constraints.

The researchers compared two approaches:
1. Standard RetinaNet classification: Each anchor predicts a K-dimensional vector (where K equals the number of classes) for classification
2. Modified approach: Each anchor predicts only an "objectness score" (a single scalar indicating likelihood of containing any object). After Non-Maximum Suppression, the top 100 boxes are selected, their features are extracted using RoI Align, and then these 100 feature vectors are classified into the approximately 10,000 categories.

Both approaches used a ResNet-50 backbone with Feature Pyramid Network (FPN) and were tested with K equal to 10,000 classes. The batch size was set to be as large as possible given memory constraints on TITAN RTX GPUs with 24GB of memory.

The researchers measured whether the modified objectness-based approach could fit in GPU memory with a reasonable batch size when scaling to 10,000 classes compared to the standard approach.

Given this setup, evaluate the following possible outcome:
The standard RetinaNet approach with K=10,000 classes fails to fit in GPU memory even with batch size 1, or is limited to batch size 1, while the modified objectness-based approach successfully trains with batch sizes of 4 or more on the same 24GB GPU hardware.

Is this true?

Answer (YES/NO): NO